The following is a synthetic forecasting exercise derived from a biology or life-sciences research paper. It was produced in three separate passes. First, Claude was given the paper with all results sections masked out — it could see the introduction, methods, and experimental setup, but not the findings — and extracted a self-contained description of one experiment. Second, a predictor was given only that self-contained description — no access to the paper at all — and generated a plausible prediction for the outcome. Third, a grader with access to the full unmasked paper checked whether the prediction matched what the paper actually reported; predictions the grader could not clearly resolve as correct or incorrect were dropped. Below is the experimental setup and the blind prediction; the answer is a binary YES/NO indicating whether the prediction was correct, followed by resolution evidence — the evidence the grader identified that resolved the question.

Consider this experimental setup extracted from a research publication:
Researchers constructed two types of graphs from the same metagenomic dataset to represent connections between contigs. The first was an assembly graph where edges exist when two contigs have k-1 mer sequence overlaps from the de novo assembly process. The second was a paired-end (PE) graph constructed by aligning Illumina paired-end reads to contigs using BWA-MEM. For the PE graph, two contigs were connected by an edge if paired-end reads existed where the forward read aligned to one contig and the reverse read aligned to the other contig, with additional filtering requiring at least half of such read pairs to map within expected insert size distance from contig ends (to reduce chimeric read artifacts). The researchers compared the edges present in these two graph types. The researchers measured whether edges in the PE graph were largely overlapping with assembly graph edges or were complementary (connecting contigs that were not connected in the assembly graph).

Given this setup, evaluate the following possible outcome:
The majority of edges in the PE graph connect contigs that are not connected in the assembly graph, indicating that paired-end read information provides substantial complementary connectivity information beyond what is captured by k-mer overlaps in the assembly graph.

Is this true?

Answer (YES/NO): YES